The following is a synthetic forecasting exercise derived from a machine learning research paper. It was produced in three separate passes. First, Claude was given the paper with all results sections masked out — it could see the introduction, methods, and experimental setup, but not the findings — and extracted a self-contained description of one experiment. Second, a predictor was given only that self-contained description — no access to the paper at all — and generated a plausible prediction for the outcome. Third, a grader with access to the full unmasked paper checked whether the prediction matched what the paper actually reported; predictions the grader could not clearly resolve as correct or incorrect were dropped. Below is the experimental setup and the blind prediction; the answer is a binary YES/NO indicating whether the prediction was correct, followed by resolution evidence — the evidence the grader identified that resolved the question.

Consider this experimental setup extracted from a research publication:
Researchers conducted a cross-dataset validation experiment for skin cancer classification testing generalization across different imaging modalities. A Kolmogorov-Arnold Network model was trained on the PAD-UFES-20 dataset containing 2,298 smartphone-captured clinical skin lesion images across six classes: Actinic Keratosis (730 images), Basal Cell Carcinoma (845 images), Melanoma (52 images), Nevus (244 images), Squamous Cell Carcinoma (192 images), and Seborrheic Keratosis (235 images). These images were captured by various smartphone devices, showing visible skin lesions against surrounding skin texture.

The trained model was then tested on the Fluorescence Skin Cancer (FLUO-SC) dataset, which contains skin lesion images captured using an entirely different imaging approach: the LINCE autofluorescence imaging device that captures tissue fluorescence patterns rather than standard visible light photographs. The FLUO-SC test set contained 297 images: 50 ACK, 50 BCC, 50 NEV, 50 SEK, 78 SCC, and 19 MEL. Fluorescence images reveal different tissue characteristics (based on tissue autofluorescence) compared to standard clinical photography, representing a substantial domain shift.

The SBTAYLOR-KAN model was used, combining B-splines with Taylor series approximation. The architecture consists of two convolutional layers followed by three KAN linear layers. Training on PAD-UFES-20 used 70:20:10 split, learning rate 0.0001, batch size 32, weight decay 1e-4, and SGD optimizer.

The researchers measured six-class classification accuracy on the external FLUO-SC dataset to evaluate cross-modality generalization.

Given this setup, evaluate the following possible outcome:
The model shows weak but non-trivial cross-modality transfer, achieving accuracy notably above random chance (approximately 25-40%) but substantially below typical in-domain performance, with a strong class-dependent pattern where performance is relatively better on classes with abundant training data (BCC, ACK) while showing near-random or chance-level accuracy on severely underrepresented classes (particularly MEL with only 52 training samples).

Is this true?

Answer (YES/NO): NO